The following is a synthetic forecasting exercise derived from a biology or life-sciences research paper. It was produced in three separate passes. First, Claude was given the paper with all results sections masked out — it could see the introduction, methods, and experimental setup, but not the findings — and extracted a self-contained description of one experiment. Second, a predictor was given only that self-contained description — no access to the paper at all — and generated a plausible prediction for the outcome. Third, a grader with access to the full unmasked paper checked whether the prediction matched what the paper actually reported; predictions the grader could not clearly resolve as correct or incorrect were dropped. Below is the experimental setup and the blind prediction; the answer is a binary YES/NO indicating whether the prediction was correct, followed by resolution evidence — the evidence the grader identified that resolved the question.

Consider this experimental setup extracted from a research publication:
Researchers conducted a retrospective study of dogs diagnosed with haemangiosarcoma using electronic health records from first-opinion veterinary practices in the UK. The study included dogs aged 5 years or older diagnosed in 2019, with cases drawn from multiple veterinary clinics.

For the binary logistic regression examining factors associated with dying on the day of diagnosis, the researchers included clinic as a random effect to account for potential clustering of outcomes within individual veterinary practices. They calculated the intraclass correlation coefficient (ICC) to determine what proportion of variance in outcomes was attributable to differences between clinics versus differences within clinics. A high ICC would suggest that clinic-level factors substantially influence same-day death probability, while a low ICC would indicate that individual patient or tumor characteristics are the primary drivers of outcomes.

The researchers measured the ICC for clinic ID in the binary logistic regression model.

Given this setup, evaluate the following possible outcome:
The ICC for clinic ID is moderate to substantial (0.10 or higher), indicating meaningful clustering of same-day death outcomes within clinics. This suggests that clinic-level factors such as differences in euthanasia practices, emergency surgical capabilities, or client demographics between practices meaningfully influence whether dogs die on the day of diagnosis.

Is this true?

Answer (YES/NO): NO